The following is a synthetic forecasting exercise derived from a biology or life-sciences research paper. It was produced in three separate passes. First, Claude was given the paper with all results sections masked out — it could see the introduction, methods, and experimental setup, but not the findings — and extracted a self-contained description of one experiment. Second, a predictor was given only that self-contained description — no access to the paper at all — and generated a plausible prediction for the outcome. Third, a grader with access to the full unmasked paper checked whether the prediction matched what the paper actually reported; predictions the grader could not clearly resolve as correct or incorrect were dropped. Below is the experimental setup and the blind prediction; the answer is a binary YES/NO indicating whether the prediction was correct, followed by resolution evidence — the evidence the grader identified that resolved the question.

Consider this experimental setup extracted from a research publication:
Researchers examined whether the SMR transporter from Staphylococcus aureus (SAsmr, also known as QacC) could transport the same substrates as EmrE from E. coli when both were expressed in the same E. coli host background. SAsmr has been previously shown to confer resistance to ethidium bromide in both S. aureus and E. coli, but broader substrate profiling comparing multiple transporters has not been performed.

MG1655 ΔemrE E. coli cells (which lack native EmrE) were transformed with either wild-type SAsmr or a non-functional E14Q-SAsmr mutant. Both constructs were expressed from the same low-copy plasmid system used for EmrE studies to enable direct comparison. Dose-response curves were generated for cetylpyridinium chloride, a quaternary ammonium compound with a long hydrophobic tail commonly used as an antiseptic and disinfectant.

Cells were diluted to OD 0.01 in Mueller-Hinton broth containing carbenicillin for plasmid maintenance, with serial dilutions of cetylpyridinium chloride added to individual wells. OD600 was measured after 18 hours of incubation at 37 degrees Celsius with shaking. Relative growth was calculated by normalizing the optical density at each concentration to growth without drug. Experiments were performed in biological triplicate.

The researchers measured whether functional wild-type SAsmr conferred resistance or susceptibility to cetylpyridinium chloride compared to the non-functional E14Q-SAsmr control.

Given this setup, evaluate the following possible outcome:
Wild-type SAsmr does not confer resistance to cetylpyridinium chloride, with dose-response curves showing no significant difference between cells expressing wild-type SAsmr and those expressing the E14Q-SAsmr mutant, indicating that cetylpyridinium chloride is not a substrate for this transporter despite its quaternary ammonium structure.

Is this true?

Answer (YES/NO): NO